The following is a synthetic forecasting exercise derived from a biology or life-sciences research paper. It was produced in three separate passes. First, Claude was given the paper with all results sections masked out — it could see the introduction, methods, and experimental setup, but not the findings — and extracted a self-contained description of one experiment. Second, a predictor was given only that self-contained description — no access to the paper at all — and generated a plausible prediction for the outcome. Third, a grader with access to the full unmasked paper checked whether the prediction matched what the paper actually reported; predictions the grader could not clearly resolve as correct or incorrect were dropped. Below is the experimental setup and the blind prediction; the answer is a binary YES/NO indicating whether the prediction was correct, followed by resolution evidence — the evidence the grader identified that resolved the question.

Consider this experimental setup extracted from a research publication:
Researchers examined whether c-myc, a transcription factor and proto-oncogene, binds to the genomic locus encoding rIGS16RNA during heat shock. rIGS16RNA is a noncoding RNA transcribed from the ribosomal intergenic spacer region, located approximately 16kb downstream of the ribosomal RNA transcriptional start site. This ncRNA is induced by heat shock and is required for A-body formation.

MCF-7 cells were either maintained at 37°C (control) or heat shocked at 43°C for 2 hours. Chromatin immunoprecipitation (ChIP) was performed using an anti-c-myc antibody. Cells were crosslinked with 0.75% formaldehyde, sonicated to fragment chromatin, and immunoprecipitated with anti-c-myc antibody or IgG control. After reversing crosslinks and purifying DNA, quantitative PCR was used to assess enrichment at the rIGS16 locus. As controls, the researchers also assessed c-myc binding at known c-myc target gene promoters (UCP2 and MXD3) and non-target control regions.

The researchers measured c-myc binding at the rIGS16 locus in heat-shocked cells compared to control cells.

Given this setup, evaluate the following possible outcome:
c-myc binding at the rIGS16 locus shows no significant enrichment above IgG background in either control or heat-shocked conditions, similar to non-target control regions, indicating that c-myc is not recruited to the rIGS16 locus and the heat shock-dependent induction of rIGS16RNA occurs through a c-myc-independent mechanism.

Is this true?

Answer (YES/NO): NO